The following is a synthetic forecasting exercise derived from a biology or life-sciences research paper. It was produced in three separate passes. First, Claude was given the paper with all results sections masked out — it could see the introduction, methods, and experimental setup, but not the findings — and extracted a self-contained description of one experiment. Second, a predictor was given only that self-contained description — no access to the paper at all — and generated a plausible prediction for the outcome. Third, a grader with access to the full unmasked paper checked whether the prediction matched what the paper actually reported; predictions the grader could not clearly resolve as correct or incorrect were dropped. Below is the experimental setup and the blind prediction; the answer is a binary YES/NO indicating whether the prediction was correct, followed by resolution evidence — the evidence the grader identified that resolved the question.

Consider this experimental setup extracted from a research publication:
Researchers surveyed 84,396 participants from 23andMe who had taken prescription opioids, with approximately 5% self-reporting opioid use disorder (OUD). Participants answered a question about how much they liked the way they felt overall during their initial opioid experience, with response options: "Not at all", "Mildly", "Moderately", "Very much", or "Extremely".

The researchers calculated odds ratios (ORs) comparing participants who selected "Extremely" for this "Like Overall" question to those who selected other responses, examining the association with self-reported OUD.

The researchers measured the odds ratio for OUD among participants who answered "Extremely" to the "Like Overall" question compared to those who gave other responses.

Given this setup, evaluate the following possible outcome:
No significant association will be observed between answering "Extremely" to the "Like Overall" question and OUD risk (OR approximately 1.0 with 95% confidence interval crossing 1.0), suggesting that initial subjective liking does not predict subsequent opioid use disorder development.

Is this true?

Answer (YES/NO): NO